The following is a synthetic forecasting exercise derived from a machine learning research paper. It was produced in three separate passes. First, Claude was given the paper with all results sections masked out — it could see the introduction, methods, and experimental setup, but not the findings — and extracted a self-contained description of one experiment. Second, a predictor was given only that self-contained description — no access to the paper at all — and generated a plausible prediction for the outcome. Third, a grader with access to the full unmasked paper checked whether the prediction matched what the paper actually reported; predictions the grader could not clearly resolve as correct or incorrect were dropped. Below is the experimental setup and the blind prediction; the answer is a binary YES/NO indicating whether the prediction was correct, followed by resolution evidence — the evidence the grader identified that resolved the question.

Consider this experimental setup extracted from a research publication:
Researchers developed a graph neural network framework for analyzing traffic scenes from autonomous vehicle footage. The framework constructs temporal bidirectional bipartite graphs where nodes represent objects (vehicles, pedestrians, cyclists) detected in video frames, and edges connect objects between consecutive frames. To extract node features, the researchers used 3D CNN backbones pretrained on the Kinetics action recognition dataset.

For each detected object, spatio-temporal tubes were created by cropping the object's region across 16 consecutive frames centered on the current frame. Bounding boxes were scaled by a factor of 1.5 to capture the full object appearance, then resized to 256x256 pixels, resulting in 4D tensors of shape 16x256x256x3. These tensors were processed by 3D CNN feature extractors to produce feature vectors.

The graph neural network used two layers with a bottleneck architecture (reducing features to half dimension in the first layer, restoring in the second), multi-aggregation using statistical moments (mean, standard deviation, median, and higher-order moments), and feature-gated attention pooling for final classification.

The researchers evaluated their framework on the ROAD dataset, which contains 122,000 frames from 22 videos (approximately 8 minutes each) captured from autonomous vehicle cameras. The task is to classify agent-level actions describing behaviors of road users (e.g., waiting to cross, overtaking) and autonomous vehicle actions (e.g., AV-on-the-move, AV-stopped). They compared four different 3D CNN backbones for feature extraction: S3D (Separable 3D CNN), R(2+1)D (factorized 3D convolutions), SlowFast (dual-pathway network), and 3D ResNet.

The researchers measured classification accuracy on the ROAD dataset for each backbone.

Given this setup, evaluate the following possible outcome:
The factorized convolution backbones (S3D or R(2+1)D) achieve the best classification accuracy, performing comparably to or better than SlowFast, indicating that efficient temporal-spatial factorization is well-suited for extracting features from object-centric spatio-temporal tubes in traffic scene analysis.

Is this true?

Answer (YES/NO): YES